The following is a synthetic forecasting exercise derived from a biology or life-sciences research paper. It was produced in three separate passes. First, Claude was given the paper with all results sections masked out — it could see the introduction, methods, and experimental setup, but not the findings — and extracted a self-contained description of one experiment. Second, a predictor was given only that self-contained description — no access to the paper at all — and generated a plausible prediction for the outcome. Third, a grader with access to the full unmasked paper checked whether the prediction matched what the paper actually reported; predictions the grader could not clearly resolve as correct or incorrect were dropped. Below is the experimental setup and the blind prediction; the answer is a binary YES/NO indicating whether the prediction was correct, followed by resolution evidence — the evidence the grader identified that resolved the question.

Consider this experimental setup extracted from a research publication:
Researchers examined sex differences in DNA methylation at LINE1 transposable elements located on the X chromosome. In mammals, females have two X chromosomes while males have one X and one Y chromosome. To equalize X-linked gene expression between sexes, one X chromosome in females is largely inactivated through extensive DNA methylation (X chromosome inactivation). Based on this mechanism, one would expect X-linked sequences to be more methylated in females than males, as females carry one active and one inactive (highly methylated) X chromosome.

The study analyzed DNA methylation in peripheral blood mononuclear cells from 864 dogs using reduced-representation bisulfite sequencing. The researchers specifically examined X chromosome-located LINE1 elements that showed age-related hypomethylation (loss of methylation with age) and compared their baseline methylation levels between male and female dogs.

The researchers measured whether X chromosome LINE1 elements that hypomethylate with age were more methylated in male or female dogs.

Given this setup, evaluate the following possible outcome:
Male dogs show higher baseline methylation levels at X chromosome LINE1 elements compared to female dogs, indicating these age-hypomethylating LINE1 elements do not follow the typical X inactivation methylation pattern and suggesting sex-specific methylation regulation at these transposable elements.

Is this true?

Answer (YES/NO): YES